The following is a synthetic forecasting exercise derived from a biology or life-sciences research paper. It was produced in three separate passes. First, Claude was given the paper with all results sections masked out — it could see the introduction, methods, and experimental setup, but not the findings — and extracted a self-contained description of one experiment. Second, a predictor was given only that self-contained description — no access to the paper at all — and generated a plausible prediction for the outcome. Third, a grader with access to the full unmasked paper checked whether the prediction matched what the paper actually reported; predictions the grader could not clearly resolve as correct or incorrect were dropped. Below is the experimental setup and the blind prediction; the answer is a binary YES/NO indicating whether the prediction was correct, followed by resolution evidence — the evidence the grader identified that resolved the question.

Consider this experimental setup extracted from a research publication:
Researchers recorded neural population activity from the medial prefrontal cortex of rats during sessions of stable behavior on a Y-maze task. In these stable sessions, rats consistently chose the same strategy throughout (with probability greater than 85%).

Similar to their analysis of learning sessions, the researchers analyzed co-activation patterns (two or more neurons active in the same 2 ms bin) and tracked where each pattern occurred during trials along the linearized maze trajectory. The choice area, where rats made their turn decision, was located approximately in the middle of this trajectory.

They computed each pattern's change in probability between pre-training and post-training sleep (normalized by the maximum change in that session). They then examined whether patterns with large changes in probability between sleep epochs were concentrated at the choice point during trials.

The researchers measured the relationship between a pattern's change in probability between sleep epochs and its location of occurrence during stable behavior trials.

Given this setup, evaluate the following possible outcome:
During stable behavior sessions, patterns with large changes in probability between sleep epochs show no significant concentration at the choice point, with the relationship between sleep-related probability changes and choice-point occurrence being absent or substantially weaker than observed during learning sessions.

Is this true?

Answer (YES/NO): NO